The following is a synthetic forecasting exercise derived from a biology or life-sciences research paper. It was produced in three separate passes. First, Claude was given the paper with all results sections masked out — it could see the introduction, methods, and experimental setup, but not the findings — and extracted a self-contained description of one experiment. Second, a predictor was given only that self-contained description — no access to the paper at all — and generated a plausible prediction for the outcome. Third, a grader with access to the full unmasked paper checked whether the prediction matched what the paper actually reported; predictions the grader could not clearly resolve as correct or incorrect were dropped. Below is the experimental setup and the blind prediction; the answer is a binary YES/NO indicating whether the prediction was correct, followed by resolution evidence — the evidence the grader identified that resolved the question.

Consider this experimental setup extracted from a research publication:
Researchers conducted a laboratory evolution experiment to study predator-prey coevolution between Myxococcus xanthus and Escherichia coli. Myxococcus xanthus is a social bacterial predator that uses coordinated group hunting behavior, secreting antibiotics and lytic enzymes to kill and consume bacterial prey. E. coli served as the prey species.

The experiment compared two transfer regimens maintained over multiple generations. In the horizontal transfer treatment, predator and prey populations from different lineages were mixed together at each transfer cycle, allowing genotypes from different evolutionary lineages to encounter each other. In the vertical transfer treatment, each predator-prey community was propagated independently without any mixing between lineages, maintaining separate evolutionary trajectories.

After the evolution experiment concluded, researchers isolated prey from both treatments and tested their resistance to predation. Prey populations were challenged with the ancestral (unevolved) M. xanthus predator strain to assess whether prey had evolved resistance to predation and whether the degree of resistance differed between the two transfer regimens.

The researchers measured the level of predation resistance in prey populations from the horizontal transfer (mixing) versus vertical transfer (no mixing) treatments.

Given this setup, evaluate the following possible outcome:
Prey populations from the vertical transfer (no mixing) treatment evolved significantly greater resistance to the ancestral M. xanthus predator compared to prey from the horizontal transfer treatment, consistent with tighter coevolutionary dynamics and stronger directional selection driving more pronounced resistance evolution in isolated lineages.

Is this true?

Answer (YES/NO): NO